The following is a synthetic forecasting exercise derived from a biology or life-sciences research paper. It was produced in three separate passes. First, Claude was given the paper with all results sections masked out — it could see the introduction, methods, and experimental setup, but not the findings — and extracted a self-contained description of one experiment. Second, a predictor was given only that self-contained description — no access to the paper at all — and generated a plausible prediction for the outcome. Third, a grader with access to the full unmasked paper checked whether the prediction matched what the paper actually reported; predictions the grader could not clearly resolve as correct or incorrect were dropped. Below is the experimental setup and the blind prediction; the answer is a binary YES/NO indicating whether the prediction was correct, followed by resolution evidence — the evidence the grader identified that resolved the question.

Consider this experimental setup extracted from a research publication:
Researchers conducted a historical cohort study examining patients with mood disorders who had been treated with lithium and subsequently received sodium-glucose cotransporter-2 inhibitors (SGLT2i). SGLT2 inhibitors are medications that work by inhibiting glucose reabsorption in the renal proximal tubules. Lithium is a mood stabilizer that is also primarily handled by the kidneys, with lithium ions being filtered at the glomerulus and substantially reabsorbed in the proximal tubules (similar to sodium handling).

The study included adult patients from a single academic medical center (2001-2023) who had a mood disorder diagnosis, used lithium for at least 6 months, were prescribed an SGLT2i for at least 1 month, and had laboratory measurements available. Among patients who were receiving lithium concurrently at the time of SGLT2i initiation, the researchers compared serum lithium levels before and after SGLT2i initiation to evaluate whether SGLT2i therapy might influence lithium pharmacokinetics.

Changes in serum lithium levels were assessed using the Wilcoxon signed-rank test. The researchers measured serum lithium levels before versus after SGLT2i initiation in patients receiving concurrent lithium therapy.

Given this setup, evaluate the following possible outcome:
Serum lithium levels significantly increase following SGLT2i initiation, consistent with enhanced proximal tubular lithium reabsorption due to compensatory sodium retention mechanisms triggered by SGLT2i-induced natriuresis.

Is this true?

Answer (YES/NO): NO